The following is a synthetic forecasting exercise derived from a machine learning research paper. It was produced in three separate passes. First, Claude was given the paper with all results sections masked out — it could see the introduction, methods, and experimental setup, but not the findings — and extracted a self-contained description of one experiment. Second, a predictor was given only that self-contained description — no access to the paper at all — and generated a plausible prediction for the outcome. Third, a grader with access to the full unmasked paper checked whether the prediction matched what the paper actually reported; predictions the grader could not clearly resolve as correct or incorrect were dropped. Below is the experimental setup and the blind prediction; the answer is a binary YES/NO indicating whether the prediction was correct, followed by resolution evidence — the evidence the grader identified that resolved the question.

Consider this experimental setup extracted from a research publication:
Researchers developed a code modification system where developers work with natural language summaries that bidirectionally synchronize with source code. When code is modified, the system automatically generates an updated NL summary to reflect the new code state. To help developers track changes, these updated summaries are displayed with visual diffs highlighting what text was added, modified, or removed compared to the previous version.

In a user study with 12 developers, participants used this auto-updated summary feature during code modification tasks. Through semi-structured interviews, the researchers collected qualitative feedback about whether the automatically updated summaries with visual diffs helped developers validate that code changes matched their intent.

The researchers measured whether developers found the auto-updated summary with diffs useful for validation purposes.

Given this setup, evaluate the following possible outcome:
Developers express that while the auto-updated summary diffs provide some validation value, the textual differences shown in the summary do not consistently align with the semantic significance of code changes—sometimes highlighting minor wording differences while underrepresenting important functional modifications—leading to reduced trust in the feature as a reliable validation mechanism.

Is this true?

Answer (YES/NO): NO